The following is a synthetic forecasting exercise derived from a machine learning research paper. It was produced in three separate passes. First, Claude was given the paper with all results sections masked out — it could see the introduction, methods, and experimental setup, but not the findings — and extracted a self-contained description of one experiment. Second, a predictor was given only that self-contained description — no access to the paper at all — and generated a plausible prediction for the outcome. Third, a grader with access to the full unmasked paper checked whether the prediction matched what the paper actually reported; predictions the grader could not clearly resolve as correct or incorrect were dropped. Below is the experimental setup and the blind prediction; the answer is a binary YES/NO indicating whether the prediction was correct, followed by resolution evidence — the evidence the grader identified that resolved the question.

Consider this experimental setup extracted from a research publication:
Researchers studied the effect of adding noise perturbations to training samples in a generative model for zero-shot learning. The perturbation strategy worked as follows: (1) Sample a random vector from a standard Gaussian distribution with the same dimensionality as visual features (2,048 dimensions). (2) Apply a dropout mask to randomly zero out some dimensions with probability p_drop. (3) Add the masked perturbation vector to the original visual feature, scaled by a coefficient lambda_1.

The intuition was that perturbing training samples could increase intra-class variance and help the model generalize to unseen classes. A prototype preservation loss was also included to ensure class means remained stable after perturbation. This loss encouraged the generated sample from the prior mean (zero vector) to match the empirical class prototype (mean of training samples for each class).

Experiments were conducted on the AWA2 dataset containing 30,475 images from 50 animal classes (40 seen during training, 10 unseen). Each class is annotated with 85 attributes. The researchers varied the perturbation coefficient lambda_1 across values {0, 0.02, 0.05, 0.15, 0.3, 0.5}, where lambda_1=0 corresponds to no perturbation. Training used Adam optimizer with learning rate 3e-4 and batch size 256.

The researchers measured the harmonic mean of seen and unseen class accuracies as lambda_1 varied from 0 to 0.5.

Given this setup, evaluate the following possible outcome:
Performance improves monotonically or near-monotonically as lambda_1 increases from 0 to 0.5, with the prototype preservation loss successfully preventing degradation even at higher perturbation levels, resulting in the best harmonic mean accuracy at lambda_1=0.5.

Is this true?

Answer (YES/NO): NO